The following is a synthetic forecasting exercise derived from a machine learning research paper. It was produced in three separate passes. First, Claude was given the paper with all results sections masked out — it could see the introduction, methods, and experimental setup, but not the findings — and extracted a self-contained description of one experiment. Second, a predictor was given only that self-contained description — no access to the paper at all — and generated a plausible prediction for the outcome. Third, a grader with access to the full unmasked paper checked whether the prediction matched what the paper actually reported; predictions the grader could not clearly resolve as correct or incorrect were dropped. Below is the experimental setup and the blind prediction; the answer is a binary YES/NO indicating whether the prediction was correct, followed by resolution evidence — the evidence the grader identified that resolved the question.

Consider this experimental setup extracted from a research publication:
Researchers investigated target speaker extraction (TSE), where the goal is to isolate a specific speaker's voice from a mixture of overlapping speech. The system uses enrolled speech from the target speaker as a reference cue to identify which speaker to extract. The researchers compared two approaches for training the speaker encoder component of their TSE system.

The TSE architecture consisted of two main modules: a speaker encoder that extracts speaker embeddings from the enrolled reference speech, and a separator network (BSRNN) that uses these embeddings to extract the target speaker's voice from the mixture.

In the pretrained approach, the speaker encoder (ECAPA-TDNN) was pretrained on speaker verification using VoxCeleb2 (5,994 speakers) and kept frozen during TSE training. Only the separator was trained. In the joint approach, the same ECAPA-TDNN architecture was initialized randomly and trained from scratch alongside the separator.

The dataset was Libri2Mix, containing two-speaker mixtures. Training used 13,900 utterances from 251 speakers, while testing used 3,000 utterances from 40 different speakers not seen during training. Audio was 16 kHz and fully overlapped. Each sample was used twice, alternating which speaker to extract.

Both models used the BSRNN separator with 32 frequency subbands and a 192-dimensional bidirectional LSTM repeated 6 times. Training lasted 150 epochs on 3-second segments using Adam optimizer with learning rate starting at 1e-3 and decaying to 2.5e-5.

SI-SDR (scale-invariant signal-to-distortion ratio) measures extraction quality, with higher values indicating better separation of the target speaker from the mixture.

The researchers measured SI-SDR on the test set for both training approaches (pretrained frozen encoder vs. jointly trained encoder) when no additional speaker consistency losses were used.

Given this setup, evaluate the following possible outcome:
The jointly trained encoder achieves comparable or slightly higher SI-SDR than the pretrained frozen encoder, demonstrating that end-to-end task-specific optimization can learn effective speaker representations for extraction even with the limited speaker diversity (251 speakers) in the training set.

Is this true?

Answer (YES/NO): YES